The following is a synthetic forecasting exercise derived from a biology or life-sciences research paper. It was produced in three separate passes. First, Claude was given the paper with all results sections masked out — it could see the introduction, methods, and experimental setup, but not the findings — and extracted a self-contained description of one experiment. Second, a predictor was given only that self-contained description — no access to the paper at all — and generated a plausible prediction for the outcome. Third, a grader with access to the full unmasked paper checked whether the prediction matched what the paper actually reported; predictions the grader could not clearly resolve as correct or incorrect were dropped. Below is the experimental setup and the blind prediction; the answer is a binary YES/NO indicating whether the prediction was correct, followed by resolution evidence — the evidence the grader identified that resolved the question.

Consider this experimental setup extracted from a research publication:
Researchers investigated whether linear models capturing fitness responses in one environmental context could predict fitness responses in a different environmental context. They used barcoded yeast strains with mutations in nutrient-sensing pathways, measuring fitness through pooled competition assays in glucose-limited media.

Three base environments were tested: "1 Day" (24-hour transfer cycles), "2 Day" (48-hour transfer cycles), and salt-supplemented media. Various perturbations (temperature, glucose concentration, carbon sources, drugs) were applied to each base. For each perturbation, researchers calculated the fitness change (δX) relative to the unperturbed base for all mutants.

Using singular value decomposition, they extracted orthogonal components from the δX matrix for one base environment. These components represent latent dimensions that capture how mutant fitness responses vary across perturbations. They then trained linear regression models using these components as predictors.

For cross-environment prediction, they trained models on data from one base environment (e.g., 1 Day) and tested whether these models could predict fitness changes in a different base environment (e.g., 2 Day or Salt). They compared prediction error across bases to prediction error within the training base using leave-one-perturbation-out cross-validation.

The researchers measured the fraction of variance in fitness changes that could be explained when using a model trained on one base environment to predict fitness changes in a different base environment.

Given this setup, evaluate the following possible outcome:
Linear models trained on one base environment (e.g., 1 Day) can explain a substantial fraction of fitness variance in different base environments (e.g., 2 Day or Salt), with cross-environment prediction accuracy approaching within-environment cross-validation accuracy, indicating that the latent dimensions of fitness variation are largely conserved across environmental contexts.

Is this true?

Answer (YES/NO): NO